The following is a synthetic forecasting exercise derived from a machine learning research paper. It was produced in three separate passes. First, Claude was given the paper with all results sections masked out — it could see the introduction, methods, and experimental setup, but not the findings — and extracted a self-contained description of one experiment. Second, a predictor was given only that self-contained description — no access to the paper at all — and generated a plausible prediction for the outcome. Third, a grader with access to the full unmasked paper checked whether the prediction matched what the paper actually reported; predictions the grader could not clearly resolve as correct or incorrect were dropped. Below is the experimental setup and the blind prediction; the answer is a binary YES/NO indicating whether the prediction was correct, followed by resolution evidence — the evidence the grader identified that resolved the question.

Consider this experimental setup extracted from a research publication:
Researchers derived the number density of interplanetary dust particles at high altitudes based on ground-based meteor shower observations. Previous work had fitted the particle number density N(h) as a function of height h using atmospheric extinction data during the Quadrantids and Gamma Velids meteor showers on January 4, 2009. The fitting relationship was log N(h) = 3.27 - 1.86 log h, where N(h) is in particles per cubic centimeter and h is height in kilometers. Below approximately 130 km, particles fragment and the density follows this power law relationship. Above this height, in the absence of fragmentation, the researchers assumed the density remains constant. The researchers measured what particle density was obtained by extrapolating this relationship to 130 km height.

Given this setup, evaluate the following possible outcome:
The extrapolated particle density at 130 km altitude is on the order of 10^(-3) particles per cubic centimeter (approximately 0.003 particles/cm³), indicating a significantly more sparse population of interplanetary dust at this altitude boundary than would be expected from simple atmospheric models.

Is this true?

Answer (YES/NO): NO